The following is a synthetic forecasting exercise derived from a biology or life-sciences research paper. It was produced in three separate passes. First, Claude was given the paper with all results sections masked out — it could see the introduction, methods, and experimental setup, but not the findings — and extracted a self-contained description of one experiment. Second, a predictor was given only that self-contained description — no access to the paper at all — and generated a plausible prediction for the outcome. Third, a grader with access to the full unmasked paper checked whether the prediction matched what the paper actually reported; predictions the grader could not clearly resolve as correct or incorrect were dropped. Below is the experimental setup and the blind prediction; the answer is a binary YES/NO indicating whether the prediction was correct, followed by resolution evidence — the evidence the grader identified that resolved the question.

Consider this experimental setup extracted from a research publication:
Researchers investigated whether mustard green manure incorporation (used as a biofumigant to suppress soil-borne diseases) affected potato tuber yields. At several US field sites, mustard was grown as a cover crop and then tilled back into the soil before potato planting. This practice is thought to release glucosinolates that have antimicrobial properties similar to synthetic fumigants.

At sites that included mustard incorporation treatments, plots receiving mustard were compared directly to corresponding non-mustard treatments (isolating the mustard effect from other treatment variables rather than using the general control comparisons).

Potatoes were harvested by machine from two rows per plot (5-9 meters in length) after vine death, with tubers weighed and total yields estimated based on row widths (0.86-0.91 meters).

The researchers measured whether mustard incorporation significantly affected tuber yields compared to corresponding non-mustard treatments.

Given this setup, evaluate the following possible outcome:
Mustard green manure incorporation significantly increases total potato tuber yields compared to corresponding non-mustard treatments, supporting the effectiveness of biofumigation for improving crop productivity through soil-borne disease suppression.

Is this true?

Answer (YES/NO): NO